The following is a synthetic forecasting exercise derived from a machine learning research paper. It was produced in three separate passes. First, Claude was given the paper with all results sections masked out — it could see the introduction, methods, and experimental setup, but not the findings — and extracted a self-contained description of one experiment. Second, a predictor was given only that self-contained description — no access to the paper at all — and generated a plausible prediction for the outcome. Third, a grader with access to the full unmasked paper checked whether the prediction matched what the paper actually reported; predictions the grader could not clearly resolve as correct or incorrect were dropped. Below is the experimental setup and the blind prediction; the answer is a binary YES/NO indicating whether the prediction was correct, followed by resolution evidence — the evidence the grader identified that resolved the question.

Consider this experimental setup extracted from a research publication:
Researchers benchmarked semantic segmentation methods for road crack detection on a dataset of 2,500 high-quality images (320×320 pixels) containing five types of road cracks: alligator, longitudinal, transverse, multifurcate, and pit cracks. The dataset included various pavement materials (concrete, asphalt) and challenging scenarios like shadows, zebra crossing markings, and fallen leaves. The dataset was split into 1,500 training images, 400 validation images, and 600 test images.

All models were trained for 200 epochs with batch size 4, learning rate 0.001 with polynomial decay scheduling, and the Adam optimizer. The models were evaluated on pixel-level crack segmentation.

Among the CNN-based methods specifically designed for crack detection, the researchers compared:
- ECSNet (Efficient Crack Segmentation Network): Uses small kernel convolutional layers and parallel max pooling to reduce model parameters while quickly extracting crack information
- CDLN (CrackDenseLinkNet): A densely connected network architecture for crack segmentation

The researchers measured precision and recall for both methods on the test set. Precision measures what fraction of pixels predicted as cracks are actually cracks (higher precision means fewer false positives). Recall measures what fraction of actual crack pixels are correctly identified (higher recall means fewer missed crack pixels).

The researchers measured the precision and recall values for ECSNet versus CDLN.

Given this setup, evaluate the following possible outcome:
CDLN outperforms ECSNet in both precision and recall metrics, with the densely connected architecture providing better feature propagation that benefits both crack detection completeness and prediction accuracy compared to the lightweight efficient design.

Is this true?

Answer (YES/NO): NO